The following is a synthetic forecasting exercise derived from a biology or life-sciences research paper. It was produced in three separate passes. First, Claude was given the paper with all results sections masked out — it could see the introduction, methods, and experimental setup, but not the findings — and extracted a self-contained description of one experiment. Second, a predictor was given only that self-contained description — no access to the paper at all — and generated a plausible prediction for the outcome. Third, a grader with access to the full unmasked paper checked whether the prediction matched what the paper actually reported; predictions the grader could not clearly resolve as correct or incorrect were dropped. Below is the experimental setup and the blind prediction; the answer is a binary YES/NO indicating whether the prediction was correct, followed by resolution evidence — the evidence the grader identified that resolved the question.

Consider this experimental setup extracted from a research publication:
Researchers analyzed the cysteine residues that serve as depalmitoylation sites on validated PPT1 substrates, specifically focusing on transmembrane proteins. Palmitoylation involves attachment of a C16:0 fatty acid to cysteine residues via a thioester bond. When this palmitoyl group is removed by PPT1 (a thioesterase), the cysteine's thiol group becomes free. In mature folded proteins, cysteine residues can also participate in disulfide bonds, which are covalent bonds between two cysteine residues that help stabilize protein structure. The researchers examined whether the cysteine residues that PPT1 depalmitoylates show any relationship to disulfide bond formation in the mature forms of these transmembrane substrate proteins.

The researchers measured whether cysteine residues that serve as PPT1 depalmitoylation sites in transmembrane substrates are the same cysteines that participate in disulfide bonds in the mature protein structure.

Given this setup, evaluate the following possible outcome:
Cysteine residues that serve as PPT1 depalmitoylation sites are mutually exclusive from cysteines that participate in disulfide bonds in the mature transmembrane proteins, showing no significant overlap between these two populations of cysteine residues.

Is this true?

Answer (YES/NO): NO